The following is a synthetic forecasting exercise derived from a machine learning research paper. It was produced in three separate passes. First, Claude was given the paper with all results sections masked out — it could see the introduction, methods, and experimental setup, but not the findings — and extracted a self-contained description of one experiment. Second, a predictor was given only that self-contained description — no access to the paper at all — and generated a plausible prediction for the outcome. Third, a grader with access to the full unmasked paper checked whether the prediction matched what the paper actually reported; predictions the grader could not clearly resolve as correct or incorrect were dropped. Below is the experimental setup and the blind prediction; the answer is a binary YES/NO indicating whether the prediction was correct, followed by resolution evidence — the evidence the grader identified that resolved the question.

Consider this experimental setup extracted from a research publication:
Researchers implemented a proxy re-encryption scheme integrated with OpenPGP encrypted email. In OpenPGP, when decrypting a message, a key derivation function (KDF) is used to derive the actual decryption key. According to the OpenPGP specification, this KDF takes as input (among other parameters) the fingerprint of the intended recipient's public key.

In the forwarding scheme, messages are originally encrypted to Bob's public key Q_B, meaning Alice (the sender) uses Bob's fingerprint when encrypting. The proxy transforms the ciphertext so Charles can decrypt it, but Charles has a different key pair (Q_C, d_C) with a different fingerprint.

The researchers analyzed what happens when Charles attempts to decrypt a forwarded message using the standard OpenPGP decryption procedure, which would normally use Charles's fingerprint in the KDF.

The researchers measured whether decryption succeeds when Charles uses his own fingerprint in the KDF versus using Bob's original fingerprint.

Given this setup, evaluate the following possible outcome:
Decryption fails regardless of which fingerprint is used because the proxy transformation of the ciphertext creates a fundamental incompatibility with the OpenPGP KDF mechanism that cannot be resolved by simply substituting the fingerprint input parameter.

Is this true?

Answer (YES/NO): NO